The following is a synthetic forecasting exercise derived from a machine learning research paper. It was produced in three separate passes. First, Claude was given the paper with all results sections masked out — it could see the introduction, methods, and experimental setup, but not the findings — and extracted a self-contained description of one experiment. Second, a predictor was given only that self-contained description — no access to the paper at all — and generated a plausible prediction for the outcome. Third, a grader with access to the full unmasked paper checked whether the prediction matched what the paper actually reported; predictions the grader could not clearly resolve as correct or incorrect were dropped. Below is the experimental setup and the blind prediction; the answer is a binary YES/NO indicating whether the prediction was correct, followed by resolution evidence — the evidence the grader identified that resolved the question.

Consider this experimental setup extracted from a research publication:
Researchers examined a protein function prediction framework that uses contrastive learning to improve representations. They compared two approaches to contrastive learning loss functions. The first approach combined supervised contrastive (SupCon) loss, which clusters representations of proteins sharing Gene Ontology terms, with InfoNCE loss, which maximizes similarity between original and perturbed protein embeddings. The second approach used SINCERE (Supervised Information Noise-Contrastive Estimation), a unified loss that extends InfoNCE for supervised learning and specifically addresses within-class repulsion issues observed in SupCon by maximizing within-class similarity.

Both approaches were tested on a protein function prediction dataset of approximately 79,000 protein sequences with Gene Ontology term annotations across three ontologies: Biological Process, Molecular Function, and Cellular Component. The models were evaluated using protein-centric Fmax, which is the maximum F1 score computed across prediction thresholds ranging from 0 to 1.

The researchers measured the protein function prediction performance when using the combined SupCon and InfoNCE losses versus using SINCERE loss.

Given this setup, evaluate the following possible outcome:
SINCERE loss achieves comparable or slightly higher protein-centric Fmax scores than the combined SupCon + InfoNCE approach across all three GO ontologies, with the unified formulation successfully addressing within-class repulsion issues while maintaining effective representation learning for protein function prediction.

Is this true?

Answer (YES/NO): NO